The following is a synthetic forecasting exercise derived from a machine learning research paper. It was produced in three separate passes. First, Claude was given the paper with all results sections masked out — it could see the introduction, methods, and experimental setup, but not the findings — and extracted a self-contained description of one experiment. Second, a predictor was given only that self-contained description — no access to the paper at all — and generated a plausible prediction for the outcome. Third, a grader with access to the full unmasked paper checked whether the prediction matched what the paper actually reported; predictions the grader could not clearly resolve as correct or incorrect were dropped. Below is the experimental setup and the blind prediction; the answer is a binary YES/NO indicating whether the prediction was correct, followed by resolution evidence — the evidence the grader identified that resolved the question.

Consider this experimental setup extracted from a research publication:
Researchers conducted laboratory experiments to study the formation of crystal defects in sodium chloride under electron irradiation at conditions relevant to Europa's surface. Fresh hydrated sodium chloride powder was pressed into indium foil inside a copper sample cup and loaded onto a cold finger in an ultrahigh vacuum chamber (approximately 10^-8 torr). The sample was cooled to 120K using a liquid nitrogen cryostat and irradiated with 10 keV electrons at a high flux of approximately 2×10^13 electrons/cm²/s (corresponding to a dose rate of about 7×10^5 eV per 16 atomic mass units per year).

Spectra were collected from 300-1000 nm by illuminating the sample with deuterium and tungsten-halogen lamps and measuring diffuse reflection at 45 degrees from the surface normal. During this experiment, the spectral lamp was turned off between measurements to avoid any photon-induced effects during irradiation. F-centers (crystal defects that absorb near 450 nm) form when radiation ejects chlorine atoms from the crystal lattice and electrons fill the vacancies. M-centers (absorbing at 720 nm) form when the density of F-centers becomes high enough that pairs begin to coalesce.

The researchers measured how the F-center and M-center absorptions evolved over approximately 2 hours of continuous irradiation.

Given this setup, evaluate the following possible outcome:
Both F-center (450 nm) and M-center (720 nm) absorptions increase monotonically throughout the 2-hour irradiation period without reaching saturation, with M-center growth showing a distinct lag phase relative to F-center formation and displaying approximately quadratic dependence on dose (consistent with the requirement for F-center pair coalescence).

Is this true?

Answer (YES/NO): NO